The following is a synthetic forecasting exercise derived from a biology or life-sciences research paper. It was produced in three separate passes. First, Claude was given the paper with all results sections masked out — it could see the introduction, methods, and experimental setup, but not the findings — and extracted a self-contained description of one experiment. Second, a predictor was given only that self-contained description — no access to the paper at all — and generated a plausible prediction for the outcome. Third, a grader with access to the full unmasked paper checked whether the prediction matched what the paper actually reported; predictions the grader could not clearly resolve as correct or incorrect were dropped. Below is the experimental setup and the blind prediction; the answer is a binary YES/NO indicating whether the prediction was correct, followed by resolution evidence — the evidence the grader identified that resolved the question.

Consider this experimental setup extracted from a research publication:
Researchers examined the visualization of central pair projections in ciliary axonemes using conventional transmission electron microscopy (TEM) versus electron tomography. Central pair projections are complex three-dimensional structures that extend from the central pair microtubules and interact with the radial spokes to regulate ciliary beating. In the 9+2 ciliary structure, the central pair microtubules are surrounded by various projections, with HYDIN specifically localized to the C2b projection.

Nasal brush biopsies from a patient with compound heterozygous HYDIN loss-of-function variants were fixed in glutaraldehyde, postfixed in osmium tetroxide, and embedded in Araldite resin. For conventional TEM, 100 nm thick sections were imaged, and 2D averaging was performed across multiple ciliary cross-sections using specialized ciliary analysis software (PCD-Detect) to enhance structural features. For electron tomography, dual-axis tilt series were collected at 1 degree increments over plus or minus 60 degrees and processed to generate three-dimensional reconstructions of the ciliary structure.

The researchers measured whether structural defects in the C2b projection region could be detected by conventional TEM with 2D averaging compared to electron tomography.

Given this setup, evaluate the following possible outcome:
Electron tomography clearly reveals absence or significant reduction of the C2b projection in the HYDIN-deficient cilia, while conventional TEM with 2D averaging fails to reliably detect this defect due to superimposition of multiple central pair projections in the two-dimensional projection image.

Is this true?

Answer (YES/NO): NO